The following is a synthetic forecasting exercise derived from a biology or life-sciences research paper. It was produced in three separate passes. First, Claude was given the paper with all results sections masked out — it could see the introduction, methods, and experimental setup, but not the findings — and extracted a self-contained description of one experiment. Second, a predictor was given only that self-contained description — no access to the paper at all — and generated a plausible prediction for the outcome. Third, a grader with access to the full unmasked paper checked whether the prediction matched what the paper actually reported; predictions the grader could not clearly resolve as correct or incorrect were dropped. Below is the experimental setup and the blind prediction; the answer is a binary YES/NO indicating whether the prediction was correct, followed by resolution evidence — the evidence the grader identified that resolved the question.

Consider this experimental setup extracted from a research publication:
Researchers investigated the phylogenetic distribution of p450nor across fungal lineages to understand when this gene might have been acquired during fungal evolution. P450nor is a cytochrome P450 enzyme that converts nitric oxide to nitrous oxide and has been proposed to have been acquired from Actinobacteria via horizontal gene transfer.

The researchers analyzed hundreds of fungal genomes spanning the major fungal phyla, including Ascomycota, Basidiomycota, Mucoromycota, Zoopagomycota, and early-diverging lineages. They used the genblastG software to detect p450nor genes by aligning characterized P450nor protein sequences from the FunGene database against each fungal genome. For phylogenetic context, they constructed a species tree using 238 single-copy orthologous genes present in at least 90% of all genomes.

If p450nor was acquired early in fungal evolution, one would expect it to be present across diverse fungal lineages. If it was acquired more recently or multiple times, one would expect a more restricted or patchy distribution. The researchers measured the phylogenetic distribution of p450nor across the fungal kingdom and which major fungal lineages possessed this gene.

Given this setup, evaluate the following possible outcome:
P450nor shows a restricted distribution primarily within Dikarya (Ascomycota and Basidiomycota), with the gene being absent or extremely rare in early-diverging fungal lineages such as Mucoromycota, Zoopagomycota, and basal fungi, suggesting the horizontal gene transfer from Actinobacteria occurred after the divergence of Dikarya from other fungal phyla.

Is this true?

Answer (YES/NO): YES